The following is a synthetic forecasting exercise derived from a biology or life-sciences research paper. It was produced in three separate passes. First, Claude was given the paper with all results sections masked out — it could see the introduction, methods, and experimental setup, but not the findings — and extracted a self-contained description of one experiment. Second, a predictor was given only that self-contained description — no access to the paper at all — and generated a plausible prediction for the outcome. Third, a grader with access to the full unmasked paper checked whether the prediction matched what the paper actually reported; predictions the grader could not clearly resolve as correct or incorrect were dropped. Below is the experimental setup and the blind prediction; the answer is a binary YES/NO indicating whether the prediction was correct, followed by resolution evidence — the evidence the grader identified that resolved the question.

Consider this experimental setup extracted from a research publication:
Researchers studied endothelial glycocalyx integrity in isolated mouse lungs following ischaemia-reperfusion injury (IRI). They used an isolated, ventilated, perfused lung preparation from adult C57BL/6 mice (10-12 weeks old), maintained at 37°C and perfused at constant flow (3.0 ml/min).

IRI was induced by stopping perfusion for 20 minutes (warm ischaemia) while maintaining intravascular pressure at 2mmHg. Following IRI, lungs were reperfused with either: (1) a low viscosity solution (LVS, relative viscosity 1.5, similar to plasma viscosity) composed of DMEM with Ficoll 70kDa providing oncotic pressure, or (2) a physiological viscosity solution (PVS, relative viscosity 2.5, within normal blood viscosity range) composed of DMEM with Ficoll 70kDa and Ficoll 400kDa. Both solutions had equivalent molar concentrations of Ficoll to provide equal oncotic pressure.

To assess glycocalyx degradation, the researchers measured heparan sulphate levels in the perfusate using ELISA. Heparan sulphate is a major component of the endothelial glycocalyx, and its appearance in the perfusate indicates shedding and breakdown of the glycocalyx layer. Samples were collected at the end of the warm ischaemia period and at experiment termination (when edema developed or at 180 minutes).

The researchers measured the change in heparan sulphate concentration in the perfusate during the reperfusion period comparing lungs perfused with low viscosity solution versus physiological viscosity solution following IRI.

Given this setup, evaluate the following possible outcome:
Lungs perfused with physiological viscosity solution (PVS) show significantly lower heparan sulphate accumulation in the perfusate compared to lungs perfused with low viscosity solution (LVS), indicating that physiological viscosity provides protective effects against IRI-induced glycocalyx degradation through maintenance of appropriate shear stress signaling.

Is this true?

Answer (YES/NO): YES